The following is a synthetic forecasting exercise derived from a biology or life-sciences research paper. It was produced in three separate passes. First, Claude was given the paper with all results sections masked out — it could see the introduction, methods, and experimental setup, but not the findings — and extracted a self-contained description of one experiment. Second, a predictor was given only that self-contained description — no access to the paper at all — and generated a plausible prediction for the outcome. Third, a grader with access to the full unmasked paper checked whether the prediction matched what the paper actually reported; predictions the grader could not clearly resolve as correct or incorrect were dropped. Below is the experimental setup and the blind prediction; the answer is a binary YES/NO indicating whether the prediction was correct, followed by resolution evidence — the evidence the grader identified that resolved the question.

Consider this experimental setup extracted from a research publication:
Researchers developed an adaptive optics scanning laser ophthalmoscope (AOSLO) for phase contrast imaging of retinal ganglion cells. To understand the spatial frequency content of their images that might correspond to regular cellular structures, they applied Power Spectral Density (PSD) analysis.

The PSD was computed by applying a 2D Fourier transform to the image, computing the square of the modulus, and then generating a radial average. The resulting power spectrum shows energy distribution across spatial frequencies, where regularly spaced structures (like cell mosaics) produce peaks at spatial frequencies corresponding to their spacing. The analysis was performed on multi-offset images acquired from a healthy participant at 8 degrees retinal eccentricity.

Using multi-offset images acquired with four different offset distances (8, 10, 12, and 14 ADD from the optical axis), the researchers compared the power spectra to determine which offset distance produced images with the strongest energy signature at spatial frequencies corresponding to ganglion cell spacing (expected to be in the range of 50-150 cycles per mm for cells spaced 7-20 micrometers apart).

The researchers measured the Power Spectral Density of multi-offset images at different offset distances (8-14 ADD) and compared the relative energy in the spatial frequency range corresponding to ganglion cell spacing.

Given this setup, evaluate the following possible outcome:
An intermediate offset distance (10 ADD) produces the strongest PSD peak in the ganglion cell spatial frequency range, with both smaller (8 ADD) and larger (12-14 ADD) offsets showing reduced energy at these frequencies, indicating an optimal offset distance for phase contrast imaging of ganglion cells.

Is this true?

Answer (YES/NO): NO